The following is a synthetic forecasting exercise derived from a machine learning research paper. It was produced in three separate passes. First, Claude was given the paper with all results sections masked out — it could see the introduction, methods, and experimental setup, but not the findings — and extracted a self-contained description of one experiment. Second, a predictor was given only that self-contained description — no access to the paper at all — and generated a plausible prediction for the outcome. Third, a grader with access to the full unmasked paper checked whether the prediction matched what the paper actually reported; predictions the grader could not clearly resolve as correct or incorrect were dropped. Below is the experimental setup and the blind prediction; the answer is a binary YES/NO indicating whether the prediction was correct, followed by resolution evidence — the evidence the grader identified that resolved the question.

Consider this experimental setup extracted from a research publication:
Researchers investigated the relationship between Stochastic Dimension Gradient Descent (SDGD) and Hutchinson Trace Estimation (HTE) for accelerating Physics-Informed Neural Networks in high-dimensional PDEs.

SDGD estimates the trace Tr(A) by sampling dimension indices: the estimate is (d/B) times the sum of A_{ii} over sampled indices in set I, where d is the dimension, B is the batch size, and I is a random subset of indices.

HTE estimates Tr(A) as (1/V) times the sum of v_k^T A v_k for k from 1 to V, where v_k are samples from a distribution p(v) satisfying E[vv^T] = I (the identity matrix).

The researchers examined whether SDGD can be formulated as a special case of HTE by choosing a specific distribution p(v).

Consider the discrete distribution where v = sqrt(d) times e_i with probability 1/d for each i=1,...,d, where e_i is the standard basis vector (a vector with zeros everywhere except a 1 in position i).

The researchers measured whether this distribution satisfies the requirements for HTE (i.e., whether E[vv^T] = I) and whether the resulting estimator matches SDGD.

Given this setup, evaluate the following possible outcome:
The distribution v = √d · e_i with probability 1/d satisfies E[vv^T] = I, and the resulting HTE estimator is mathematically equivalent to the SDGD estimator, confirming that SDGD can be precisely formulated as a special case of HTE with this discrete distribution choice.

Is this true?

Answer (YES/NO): NO